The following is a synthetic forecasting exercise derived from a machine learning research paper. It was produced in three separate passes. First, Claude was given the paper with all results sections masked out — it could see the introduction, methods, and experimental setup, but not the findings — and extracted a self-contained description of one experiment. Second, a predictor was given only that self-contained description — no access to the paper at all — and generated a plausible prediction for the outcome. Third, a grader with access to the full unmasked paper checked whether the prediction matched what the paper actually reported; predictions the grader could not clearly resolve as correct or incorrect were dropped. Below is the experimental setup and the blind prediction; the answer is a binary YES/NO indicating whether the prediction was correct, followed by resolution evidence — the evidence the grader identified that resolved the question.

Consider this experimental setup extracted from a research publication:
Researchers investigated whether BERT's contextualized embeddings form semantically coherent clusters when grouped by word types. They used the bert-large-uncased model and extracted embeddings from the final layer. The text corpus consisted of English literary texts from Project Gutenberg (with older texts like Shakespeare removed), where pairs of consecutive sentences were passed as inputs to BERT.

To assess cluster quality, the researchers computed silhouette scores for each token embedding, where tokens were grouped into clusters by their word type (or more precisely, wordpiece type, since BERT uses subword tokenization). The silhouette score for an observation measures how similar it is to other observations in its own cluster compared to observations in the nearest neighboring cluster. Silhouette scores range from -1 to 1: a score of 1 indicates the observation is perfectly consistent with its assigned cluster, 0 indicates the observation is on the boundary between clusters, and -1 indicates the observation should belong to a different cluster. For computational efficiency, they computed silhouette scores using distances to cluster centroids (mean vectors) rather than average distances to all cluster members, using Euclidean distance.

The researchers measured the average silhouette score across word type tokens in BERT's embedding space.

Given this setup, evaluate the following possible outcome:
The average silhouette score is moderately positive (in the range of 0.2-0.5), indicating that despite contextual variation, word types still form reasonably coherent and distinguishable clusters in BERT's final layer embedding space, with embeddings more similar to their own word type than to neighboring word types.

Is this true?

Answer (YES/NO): NO